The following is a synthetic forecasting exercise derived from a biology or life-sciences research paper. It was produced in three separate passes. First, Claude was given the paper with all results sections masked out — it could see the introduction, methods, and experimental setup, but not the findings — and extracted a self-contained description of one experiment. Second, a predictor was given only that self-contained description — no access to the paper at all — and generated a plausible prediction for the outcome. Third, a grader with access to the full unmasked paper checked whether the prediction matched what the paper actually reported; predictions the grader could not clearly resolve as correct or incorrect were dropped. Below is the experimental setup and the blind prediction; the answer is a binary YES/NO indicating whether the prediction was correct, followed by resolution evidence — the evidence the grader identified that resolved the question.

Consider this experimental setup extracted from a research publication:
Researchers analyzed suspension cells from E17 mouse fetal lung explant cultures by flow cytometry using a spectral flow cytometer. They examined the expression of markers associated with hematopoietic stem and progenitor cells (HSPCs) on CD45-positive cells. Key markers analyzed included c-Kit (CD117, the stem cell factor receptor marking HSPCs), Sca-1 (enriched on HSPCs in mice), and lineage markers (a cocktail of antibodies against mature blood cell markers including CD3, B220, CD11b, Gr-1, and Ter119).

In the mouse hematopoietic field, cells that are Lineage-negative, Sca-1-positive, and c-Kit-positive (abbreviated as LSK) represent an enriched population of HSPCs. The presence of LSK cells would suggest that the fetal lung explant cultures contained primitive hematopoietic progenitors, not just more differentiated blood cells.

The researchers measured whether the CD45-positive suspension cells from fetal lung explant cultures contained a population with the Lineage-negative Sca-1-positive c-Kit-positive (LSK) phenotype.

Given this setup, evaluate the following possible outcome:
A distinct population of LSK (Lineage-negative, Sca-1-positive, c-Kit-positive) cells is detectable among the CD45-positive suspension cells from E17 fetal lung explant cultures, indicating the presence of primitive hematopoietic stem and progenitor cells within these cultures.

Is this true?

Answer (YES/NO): YES